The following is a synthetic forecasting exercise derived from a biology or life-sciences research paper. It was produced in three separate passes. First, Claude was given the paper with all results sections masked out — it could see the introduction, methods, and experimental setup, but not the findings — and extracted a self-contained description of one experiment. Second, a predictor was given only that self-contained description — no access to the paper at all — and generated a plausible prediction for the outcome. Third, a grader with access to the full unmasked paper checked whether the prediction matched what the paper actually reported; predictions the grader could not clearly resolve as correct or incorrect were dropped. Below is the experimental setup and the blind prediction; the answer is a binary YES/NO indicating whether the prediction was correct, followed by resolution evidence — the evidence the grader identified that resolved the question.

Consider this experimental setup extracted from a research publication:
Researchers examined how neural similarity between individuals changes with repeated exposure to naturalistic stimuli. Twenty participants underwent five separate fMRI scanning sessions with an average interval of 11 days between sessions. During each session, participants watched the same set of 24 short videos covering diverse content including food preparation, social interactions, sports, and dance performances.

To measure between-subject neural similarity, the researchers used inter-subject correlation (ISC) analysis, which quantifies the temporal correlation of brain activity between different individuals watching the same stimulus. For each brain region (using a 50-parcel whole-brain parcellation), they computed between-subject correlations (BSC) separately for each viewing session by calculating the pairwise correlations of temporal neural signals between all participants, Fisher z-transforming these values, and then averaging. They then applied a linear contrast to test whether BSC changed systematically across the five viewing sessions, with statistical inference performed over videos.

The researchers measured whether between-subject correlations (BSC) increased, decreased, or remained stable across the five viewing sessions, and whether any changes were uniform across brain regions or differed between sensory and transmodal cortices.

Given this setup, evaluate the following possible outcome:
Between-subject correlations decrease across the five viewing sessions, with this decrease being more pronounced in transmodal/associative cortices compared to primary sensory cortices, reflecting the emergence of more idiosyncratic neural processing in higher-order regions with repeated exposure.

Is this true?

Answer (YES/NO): NO